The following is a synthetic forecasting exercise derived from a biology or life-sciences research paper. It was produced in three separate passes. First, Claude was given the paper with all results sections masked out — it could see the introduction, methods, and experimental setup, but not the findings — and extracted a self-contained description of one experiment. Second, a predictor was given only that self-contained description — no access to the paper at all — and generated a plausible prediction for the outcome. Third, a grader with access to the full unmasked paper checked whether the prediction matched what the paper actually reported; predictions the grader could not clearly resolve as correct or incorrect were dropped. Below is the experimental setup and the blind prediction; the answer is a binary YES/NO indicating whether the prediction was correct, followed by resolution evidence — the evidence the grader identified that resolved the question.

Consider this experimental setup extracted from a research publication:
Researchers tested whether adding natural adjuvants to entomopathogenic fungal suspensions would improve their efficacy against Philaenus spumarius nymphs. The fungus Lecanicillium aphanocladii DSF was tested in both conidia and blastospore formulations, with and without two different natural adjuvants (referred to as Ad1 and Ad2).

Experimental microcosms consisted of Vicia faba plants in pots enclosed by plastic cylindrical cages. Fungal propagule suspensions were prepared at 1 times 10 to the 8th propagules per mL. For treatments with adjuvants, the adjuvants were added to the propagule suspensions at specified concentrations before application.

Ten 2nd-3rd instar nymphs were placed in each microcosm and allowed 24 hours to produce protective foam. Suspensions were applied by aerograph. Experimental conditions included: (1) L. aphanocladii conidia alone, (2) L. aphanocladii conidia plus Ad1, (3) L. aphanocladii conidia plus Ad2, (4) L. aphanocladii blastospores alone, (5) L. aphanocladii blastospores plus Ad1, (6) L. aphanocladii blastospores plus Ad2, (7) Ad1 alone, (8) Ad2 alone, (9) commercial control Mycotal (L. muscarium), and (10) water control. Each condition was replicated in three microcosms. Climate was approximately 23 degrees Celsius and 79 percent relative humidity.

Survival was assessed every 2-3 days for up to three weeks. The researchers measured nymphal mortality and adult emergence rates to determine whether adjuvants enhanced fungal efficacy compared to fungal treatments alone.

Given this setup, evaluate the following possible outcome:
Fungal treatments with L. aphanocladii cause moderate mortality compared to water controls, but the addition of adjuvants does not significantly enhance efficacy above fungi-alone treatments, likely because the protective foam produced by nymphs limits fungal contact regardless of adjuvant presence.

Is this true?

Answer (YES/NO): NO